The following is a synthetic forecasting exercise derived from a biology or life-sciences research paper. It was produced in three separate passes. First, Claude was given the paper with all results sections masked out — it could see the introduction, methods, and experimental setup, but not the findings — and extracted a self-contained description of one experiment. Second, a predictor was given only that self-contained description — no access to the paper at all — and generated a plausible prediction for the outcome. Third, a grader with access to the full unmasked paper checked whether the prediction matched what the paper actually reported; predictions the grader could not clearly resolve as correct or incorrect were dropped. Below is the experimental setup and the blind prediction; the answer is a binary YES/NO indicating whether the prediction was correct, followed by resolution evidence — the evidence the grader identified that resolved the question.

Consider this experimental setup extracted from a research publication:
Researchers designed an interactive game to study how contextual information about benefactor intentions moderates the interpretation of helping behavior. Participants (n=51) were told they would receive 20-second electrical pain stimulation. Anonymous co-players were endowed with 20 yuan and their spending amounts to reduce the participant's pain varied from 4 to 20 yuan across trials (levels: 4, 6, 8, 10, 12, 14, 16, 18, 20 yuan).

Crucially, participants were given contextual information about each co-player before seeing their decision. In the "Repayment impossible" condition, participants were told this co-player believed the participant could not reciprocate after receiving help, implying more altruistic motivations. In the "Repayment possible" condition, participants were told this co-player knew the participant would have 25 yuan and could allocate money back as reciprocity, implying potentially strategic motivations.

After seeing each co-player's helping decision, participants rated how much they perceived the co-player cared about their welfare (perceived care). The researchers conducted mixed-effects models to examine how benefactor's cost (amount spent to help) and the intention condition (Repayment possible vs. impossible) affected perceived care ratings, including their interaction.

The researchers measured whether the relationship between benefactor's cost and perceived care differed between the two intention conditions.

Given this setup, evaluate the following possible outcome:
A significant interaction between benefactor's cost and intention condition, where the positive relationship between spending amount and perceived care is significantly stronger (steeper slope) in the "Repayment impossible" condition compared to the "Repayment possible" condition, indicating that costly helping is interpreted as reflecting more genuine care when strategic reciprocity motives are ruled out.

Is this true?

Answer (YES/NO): YES